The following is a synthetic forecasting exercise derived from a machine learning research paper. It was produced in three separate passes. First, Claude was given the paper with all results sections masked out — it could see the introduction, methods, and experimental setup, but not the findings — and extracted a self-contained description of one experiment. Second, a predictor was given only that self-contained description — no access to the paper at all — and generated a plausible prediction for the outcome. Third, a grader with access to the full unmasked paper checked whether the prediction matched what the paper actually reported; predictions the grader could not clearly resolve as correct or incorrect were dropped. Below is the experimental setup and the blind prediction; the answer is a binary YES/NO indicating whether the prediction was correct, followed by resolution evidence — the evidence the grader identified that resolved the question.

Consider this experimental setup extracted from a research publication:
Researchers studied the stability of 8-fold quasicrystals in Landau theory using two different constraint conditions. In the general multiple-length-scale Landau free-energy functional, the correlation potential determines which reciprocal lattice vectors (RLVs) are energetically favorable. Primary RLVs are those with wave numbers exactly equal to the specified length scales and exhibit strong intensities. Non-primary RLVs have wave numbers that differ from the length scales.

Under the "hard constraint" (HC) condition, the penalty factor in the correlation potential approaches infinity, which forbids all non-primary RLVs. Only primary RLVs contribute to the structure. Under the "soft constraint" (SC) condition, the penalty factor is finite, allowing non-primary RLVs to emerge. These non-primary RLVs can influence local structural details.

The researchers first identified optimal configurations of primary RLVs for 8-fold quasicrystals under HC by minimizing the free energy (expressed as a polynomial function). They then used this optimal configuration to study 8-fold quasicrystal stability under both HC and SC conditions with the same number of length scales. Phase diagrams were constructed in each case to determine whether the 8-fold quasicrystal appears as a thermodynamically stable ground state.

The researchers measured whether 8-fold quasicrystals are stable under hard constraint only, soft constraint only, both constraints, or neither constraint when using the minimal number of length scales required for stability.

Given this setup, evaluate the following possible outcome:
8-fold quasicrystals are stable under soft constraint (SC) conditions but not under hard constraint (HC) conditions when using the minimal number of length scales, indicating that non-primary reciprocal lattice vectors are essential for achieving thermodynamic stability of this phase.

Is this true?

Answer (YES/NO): NO